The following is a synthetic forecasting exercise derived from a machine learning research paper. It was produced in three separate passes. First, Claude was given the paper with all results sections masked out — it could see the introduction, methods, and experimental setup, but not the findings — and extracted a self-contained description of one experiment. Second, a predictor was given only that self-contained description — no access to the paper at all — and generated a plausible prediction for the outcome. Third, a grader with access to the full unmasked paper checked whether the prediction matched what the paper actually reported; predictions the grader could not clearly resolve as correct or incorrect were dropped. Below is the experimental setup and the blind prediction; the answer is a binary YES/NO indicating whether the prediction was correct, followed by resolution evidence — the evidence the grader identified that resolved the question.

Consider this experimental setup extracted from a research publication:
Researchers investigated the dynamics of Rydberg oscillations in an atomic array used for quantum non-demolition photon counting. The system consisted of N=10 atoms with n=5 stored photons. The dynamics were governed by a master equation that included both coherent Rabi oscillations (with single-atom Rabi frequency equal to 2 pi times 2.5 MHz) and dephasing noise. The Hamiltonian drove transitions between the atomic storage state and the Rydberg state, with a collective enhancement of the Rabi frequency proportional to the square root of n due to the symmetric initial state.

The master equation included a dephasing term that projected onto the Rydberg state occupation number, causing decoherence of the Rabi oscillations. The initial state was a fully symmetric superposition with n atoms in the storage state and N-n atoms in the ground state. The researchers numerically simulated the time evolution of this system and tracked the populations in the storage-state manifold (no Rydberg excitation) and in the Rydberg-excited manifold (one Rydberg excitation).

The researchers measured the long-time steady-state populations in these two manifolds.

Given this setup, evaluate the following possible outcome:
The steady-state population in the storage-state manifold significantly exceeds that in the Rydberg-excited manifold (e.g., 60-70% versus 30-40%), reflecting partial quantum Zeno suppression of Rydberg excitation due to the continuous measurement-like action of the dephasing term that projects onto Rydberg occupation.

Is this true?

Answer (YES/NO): NO